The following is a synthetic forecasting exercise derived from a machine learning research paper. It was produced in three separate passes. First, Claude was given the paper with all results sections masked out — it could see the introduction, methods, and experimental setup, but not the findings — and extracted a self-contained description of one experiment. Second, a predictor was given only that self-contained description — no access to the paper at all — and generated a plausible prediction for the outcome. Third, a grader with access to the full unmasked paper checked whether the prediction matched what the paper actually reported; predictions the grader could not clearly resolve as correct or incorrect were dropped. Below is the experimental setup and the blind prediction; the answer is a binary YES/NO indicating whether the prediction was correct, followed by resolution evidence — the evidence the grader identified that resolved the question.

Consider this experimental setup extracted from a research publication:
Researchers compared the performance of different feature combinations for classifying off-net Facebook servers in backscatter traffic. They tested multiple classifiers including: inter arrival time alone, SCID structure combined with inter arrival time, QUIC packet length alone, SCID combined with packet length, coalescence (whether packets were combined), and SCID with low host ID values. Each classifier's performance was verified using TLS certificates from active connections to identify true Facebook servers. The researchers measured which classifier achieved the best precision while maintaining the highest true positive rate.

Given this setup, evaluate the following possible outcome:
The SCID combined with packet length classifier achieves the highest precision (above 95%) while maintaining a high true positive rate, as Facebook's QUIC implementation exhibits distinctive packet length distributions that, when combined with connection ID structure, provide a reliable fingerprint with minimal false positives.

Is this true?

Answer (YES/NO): NO